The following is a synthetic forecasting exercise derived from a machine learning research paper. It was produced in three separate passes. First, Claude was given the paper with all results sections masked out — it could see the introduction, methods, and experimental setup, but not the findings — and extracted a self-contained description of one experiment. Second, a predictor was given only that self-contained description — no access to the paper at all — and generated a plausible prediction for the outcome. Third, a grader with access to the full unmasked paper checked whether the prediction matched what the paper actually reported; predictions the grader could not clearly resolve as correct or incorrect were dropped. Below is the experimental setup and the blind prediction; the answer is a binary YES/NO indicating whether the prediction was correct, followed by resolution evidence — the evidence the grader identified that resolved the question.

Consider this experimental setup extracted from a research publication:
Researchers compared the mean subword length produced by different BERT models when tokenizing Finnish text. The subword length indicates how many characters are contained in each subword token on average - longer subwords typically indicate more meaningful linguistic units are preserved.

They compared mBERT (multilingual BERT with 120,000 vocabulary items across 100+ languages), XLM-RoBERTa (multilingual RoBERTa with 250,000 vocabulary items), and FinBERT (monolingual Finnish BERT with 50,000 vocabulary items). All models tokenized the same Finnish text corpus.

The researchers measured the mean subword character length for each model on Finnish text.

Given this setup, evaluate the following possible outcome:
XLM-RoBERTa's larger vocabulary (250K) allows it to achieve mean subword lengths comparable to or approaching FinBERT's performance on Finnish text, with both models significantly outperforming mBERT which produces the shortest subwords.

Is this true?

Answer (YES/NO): NO